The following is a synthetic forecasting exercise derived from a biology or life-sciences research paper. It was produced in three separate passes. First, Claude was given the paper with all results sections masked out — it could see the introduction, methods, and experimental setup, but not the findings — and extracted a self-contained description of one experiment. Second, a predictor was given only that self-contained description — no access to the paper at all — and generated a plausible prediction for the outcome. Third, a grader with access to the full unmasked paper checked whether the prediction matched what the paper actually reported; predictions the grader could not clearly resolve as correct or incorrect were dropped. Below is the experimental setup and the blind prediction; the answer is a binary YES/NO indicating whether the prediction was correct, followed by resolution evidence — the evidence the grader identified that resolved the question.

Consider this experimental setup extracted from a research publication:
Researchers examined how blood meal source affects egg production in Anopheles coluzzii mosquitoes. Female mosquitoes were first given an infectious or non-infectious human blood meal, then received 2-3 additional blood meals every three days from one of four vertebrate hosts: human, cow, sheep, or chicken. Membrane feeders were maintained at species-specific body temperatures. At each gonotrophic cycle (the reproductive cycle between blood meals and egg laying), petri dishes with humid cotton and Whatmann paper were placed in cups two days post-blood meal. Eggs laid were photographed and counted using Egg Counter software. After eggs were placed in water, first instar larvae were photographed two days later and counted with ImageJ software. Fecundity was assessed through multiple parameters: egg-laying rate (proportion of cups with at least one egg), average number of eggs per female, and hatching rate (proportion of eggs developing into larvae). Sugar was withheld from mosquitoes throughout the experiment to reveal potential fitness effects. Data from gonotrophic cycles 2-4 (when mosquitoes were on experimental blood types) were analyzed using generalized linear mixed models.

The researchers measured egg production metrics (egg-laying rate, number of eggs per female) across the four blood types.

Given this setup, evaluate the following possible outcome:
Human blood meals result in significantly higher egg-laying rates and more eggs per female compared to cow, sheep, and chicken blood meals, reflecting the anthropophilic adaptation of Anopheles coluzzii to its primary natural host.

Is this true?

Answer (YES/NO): NO